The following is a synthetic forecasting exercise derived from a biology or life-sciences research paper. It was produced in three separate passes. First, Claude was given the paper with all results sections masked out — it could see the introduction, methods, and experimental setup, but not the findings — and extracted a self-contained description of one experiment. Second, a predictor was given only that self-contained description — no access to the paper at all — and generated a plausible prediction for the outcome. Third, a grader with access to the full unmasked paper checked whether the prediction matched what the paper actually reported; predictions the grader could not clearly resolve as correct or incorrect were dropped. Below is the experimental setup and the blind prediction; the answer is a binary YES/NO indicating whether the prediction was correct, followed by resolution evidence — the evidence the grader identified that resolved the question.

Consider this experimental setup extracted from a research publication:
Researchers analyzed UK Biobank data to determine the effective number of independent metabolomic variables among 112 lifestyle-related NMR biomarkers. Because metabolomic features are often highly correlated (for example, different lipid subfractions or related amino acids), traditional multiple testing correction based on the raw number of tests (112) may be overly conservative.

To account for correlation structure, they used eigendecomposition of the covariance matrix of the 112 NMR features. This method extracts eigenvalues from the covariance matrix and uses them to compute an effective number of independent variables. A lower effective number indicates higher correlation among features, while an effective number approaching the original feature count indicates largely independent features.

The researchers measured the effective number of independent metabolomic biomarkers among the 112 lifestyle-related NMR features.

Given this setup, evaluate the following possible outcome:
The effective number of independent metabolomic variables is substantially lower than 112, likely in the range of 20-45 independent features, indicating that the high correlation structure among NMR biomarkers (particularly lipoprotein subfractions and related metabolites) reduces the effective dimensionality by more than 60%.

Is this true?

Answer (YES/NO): NO